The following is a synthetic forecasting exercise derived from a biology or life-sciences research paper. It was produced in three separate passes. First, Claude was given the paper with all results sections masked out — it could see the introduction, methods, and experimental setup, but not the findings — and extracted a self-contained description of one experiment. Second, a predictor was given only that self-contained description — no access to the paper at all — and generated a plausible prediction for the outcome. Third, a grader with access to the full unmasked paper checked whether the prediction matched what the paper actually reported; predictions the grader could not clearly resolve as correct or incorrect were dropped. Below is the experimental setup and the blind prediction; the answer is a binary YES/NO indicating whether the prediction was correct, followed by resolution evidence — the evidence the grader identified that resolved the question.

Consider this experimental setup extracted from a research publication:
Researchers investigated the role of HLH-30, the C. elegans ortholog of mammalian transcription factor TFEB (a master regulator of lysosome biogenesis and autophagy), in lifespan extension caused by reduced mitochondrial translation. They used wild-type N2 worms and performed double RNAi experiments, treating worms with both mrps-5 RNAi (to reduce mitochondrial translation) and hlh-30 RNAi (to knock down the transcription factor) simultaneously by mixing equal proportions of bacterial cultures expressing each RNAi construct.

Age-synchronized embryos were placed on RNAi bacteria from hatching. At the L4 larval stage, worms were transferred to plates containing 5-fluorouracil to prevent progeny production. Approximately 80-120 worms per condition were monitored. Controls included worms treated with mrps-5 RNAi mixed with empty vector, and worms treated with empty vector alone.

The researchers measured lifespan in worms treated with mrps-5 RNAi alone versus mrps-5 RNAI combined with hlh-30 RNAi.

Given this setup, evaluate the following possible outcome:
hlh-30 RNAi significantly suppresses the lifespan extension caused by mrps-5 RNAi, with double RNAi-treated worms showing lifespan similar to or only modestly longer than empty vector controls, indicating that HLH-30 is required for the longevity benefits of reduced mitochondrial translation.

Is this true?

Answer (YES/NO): YES